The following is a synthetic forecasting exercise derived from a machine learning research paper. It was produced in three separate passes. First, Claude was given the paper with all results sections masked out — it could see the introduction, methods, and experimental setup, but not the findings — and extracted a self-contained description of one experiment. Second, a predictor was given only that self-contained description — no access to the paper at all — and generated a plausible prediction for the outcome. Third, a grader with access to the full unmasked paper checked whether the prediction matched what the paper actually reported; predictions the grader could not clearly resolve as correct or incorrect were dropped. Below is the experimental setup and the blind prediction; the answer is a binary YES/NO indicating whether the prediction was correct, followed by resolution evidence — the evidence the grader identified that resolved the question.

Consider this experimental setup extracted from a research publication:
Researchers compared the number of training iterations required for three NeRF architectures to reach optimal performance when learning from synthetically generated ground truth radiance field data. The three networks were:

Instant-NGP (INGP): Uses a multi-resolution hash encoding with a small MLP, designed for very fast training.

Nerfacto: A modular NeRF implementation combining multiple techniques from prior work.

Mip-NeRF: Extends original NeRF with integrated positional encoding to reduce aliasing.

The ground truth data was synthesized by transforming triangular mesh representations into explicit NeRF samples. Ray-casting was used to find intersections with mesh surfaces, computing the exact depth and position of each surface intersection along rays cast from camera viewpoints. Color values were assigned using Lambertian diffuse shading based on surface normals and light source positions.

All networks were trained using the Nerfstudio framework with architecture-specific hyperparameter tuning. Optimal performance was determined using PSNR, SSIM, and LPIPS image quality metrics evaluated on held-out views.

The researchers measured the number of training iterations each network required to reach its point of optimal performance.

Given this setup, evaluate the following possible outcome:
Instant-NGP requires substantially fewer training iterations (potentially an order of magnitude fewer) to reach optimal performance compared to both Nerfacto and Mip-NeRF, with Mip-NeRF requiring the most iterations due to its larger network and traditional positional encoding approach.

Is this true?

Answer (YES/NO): NO